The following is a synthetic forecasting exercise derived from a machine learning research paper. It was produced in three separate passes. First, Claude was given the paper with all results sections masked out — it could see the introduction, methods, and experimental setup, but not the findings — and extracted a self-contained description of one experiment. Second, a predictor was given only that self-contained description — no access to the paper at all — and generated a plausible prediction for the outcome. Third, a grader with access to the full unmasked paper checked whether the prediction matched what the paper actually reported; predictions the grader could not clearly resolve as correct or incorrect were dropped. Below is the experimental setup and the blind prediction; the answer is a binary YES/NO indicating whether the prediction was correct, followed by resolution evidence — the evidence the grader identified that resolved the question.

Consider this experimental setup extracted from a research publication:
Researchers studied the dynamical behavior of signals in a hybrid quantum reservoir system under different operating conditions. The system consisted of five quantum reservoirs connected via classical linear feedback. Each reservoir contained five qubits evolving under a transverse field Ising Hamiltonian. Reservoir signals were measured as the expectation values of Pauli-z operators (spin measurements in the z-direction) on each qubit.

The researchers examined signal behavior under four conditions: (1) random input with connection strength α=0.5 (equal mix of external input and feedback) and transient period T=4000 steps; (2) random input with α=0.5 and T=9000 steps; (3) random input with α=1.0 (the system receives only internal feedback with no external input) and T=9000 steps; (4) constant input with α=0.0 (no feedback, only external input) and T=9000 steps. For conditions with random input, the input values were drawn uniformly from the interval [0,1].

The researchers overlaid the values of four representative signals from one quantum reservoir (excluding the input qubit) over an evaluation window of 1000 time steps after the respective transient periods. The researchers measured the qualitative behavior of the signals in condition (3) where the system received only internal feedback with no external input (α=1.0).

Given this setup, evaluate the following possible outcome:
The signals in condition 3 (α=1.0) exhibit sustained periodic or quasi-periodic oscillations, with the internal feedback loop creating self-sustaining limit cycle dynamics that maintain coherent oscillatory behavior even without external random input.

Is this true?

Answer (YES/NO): NO